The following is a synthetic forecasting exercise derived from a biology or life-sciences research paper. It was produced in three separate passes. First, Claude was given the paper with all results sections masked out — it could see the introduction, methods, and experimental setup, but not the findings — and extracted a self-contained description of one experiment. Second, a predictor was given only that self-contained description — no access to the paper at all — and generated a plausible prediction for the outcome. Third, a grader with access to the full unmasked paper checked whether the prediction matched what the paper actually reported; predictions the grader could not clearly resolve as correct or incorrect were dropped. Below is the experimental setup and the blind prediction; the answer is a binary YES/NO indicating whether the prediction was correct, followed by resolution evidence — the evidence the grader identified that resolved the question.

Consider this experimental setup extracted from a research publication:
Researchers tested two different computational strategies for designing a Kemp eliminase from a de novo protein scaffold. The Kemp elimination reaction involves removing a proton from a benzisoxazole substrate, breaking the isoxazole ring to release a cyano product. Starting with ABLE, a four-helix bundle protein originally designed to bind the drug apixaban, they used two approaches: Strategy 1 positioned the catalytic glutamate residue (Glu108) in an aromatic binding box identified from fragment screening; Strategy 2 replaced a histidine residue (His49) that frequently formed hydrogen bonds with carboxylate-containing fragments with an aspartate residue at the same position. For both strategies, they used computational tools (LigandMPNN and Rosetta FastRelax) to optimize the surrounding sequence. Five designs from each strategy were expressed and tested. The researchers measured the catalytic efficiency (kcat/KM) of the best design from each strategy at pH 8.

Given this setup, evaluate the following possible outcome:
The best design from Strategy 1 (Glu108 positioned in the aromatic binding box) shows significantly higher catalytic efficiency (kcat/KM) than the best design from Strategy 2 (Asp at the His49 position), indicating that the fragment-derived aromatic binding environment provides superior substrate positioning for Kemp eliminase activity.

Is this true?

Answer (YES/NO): NO